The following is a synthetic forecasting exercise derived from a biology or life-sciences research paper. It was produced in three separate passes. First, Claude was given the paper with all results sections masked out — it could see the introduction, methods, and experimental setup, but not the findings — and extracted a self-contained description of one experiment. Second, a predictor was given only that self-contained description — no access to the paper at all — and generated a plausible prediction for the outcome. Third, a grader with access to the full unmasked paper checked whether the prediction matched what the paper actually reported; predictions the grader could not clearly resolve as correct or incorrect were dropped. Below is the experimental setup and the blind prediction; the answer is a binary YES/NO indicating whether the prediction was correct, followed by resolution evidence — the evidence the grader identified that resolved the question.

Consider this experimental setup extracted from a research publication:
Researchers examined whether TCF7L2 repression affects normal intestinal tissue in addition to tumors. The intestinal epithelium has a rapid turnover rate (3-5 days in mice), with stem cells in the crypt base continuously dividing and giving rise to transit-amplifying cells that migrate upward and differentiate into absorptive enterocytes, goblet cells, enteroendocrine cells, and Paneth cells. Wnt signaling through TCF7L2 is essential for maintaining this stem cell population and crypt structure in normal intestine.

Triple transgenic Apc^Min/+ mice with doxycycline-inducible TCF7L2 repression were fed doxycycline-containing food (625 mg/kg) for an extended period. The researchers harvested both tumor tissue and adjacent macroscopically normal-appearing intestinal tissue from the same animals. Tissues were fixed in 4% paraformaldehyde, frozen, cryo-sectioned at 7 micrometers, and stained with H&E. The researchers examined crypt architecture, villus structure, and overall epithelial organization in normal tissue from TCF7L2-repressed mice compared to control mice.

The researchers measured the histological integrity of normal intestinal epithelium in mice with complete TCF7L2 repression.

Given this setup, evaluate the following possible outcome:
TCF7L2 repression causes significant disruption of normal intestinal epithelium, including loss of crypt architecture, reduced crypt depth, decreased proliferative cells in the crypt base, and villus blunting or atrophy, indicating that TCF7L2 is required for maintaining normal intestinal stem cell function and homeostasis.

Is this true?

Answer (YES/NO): YES